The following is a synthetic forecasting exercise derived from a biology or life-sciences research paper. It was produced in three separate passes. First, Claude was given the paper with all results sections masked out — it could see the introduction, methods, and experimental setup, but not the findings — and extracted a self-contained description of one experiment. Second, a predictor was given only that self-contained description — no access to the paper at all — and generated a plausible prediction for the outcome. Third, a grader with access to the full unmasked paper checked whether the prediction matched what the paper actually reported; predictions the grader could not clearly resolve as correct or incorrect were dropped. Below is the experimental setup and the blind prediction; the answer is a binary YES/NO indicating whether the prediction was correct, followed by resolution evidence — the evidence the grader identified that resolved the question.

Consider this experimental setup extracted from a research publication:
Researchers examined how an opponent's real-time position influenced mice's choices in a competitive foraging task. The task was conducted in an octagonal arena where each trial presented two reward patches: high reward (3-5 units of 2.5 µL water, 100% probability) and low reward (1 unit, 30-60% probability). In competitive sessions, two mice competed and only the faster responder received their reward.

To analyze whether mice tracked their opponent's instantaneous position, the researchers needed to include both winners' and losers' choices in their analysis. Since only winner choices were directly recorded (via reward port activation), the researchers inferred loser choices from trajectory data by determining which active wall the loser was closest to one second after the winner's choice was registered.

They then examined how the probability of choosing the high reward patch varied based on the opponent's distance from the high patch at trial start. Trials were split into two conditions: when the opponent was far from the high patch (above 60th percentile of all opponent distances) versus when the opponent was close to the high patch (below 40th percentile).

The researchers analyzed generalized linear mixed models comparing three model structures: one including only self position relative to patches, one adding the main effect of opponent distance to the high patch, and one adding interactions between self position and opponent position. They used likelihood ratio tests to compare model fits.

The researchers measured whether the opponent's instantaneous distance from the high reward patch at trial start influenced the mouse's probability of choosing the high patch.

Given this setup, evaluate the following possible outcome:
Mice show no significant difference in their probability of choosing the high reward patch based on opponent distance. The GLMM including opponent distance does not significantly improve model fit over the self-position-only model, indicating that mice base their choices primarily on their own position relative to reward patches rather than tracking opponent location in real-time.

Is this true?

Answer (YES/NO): NO